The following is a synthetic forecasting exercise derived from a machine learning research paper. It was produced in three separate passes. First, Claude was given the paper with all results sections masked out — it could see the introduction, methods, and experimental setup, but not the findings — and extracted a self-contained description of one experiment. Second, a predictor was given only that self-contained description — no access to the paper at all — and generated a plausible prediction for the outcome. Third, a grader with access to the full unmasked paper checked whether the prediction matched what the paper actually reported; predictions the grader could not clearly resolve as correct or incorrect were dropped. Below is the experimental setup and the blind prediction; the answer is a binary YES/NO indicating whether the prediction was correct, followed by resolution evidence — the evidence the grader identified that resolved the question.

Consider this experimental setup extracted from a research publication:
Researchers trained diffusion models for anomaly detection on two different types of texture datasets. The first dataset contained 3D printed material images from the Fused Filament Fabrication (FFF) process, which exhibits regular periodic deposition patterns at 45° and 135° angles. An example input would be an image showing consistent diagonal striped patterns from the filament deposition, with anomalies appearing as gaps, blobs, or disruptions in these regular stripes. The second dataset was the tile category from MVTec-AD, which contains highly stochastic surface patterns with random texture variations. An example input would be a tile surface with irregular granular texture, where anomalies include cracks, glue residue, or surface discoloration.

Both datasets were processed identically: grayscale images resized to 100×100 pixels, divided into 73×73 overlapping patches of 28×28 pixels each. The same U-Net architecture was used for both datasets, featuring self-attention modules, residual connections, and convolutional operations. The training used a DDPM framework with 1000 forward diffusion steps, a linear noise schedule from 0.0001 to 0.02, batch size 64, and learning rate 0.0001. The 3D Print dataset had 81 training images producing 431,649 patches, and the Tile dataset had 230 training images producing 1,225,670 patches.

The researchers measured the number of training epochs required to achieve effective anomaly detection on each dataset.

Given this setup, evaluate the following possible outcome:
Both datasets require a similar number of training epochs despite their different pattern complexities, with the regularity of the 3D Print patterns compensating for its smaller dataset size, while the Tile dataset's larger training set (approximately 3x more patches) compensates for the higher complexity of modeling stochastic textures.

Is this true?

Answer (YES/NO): NO